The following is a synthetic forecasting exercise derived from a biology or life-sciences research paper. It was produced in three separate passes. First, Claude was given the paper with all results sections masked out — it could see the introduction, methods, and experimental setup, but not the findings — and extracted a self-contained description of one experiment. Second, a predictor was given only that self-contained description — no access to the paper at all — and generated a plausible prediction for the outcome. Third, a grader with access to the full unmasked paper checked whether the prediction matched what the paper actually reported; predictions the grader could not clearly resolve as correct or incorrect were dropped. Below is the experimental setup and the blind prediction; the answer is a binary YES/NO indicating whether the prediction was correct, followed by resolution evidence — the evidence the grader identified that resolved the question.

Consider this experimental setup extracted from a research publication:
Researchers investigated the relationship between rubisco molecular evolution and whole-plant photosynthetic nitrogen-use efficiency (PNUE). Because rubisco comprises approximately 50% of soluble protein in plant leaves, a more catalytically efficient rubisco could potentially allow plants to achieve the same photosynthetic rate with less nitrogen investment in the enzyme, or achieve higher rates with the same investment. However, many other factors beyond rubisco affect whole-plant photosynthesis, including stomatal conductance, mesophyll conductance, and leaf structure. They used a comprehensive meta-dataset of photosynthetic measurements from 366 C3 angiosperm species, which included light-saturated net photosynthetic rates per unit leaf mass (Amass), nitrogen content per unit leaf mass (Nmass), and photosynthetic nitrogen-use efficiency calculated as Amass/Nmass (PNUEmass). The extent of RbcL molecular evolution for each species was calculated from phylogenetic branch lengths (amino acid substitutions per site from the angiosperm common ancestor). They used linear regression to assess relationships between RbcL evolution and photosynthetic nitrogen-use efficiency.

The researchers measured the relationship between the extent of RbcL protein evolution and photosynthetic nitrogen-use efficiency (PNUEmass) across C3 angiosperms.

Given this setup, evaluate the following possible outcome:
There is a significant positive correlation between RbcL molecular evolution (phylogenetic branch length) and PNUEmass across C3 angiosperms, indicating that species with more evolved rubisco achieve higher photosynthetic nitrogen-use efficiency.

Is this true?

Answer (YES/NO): YES